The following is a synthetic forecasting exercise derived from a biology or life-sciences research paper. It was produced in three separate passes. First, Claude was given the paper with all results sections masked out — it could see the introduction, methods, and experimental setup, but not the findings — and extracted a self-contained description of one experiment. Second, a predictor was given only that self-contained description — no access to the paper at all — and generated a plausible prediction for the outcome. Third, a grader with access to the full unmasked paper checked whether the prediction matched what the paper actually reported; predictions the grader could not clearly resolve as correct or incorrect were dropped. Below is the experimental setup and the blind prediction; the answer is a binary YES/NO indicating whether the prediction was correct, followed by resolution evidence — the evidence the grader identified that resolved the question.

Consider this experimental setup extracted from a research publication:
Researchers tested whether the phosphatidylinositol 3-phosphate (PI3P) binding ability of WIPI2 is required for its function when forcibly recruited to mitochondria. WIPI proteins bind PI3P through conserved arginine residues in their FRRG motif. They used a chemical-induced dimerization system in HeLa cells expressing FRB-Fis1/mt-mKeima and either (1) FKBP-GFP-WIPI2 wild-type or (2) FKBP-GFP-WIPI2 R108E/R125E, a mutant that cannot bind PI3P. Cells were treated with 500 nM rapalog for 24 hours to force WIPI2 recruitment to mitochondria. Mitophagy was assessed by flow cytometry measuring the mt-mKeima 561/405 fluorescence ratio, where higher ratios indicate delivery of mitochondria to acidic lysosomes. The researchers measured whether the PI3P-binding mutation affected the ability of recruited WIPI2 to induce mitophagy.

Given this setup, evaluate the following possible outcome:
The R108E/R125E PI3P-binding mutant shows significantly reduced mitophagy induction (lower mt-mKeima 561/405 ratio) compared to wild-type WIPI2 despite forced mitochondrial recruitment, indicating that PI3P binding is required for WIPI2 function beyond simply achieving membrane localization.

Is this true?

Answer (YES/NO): NO